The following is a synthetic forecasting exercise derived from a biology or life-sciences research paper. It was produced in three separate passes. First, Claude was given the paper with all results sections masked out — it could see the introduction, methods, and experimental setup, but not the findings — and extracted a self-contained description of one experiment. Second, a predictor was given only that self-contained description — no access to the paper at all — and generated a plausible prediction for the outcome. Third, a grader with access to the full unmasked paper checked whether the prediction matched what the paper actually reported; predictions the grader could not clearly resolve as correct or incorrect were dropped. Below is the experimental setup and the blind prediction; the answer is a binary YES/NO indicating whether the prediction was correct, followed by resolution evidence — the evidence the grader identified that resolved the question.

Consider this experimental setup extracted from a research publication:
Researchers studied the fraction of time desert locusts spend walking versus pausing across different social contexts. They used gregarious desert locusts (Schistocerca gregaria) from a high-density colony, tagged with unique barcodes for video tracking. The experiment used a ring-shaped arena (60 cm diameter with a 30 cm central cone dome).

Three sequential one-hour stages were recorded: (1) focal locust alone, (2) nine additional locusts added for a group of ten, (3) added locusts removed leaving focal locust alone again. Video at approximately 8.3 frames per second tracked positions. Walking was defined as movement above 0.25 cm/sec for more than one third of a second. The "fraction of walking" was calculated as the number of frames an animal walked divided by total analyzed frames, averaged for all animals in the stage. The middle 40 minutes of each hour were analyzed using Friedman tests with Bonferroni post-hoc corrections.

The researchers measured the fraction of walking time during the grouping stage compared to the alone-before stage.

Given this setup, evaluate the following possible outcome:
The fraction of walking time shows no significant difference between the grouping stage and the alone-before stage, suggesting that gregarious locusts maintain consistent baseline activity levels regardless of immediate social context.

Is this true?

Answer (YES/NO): NO